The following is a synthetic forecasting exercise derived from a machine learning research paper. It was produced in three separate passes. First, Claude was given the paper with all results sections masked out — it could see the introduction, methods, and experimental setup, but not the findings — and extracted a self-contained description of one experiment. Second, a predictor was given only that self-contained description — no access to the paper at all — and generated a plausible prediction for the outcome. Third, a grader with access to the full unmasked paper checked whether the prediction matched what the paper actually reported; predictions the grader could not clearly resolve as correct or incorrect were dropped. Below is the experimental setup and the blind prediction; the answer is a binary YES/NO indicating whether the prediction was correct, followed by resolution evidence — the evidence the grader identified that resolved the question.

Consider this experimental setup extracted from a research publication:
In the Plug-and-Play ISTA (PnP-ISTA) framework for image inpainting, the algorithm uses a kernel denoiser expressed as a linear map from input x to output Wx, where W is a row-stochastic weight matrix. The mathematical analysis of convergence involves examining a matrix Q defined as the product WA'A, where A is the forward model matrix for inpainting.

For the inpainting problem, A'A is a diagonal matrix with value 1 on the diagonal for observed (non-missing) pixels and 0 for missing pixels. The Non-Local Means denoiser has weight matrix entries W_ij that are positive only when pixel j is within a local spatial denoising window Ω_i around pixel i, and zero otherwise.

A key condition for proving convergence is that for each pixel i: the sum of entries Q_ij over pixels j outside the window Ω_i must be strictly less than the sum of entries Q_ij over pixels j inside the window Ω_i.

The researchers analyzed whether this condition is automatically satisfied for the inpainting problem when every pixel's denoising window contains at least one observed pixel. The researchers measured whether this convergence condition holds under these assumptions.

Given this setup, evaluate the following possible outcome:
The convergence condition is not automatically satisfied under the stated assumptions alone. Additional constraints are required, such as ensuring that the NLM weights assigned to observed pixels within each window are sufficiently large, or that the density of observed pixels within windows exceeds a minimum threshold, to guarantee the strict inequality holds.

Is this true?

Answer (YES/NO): NO